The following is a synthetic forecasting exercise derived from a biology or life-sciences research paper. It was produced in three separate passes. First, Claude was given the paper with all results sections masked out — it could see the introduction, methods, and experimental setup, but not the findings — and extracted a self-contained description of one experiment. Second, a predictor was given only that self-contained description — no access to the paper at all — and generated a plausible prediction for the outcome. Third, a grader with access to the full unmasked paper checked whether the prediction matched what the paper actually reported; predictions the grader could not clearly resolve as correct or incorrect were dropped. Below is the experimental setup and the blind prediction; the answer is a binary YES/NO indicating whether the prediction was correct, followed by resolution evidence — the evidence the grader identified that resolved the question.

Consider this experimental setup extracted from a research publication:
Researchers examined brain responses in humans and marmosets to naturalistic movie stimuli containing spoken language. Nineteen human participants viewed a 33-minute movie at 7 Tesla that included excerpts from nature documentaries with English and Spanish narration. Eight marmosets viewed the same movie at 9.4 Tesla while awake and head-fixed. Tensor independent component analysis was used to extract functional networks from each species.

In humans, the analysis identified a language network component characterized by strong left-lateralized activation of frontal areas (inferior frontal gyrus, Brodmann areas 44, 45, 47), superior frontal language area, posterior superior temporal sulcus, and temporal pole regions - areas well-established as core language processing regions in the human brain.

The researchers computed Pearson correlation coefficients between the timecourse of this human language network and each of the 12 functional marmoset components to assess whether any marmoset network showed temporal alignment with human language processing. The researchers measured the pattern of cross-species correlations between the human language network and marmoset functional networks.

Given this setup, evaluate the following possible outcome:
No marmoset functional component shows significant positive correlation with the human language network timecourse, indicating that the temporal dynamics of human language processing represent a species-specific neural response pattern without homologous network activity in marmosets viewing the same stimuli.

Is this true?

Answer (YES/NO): YES